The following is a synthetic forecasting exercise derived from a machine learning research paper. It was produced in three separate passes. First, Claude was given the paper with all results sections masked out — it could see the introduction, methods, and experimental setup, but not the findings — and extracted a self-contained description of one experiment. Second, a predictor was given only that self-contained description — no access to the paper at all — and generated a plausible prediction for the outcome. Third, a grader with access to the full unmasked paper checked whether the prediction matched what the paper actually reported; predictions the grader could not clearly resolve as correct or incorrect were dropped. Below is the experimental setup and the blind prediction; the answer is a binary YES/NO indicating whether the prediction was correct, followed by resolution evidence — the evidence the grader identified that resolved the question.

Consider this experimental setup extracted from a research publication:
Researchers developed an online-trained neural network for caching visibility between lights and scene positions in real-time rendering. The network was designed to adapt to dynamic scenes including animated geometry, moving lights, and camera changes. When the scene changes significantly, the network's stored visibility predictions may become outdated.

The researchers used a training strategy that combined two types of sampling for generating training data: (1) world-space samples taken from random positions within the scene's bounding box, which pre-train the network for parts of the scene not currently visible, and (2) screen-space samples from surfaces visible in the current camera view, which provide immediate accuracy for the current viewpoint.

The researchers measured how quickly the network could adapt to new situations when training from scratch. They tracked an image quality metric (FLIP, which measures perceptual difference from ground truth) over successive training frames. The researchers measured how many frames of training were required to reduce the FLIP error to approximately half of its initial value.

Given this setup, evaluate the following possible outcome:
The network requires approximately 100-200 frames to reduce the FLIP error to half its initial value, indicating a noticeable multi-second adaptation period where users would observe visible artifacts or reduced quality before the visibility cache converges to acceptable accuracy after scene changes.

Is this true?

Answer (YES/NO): NO